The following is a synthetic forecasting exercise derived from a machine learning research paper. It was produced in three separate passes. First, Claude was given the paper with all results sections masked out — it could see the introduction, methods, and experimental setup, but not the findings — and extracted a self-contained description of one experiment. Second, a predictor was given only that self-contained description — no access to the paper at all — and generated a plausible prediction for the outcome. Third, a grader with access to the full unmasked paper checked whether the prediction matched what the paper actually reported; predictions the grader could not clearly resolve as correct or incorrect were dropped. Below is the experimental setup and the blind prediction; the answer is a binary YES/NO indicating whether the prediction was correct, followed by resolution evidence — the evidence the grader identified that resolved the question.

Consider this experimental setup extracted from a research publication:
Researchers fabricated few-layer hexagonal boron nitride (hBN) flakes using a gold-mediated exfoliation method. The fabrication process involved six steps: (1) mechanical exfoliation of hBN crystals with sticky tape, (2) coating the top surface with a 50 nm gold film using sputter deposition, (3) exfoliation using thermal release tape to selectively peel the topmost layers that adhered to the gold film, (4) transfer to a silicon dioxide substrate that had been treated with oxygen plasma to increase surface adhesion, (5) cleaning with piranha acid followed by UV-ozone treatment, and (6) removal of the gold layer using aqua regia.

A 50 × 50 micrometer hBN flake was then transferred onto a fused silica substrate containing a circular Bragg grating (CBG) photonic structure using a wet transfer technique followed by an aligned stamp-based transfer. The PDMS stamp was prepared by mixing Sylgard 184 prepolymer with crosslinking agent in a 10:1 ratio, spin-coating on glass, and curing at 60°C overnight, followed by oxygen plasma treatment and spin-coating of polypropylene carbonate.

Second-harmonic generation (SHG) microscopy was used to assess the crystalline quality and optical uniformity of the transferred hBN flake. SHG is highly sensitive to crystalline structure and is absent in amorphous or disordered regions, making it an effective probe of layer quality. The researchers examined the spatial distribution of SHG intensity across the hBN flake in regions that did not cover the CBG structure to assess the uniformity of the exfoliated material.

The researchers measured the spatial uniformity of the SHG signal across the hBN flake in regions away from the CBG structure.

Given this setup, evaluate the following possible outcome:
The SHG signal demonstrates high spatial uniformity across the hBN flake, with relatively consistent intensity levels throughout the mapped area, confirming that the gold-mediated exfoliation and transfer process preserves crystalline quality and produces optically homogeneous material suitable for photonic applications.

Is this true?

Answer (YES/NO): YES